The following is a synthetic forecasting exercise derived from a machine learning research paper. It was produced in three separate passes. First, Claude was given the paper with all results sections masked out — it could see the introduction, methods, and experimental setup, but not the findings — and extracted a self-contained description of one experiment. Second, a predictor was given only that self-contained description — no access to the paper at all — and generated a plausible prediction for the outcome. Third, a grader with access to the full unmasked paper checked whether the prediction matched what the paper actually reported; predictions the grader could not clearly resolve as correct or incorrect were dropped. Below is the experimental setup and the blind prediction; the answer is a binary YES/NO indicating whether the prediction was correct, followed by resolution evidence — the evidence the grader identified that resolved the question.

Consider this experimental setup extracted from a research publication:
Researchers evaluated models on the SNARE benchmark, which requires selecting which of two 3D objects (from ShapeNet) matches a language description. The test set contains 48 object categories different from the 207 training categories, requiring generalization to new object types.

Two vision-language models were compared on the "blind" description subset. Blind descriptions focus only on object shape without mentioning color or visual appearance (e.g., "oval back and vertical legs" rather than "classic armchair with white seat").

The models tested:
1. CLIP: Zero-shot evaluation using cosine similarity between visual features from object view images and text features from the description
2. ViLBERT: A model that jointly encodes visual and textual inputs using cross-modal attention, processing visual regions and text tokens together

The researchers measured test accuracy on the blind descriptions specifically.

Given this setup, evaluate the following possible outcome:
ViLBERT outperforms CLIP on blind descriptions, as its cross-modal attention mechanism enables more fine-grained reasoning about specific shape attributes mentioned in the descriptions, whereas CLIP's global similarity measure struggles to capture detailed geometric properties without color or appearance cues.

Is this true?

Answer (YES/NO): YES